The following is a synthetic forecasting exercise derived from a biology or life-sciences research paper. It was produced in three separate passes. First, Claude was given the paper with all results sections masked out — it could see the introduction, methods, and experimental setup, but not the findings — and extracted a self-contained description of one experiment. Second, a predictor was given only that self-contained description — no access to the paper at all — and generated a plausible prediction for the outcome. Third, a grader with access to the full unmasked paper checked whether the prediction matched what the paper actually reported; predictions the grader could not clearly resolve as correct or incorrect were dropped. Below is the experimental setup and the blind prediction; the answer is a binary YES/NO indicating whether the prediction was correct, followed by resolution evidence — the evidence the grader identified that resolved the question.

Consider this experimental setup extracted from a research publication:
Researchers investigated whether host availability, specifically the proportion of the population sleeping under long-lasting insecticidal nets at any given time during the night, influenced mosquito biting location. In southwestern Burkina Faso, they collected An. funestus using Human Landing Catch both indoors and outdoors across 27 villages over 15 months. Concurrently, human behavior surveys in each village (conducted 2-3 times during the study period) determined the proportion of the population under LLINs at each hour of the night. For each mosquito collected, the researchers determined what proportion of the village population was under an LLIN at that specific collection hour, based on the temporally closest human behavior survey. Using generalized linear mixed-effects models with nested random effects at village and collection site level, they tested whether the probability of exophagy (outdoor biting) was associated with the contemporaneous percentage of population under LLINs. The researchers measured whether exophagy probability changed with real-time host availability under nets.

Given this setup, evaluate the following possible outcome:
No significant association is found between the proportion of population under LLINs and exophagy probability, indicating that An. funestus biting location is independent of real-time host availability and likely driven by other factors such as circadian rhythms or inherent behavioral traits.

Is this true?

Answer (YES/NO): NO